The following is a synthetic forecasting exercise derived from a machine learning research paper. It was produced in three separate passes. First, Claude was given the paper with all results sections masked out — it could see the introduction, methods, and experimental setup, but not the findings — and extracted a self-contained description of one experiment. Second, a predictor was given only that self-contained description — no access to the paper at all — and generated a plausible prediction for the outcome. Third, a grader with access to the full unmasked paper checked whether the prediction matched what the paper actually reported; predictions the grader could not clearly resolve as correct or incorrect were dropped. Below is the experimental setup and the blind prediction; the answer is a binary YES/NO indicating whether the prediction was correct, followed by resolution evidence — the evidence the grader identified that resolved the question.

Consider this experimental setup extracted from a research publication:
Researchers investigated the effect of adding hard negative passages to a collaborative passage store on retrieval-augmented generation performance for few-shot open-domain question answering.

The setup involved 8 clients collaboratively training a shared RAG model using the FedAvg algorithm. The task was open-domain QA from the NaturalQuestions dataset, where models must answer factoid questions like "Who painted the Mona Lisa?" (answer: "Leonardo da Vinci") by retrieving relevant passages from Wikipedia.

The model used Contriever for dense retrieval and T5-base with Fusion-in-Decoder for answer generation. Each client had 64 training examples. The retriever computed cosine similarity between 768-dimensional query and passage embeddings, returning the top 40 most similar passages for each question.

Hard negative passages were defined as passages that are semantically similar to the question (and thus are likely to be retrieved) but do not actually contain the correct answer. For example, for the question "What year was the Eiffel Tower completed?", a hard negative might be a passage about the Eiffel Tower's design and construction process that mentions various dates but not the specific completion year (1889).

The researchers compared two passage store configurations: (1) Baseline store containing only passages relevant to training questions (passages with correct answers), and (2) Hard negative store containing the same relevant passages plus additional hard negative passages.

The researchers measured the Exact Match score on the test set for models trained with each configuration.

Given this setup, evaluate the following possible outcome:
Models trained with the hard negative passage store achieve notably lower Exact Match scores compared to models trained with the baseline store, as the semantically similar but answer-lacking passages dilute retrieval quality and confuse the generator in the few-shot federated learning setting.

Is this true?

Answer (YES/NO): YES